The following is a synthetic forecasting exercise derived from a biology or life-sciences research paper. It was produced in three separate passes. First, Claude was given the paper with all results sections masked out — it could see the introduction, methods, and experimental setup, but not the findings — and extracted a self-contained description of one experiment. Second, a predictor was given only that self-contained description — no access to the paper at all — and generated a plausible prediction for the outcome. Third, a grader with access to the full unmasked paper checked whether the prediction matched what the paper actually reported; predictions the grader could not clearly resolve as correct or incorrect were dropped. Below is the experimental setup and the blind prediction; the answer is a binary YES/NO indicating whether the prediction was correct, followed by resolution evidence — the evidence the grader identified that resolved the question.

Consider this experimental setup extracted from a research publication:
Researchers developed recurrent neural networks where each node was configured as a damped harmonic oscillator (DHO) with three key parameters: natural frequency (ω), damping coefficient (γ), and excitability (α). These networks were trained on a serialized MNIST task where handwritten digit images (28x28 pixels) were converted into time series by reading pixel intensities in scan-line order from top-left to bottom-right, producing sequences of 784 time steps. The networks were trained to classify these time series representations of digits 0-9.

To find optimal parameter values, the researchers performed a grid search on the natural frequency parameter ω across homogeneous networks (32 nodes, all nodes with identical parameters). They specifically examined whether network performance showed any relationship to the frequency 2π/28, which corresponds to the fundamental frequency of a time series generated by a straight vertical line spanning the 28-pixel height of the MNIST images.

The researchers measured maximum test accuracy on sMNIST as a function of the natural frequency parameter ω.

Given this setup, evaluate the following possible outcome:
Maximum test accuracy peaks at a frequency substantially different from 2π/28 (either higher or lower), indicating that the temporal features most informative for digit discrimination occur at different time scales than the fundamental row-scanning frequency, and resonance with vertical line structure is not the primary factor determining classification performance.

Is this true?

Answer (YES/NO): NO